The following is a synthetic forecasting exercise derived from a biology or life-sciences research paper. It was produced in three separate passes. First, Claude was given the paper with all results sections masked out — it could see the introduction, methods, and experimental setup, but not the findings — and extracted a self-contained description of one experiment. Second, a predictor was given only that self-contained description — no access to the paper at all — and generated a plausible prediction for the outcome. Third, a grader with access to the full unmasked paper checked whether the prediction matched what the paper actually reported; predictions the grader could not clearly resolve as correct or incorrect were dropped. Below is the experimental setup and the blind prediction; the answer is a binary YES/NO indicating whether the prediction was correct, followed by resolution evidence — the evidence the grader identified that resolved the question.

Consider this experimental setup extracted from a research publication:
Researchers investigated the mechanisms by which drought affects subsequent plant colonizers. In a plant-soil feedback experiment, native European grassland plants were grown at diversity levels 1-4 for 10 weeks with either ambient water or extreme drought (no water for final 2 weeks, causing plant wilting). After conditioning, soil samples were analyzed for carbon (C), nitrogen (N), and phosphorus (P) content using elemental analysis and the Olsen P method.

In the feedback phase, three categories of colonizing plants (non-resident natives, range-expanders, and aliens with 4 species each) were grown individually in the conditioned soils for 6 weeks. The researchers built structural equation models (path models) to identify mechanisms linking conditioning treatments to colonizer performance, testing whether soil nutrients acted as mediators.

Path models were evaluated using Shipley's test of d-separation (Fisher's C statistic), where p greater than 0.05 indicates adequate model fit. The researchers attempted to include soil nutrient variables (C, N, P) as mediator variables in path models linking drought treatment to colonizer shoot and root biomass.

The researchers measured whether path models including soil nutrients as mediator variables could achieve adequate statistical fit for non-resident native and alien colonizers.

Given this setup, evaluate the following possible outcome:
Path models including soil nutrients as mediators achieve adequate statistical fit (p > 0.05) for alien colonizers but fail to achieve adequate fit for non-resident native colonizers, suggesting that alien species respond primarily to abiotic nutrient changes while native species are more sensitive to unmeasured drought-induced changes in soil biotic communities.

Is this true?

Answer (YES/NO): NO